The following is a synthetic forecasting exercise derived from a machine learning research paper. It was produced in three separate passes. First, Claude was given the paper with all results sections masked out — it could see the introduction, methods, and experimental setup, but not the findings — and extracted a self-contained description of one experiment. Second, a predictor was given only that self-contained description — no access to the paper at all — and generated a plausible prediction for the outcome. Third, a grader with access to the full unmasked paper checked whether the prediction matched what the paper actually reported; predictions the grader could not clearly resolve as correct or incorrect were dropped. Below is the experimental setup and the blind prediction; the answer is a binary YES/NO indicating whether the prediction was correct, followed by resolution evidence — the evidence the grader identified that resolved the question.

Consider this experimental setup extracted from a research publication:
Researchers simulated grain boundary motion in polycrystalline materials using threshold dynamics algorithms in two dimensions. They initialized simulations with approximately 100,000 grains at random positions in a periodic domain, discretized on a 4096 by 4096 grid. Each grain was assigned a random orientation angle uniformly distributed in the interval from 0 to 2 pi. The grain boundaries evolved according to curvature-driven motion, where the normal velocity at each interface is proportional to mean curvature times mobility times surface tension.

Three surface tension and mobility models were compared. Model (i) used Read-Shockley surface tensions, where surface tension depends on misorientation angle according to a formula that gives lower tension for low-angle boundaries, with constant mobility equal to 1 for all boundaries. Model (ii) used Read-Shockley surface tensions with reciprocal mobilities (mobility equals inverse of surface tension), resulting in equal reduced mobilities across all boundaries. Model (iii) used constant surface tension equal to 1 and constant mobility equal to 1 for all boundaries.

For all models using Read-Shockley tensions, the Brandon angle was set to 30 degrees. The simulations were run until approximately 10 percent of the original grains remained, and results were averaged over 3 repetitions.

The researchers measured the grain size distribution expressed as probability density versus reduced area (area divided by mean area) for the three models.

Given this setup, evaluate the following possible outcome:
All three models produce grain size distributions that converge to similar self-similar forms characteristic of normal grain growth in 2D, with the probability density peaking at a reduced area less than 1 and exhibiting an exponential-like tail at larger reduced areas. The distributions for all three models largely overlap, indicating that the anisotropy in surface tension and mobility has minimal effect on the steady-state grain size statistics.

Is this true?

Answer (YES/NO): YES